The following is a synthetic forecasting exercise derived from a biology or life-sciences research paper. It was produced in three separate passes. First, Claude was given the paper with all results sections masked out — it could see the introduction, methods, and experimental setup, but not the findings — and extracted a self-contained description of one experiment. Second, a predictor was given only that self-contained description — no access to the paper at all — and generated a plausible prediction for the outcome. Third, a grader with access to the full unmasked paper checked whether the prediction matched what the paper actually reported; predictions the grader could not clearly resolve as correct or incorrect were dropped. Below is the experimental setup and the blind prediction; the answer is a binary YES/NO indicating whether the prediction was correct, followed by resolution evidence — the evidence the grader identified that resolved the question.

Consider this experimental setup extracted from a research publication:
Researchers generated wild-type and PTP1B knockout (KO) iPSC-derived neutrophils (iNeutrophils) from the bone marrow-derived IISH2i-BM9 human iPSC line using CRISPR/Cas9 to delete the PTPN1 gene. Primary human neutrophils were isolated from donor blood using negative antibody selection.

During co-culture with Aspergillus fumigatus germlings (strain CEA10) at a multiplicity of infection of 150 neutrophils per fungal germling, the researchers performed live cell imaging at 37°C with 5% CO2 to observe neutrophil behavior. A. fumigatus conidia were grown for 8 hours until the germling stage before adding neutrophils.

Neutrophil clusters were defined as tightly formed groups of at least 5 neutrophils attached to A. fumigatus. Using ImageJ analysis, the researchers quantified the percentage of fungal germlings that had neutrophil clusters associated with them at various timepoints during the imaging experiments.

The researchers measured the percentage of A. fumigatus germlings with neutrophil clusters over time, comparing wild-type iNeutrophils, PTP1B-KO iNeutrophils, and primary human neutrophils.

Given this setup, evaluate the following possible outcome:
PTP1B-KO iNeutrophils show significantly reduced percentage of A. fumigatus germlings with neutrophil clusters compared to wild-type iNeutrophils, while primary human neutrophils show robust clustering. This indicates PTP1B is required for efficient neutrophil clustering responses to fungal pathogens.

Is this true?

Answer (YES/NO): NO